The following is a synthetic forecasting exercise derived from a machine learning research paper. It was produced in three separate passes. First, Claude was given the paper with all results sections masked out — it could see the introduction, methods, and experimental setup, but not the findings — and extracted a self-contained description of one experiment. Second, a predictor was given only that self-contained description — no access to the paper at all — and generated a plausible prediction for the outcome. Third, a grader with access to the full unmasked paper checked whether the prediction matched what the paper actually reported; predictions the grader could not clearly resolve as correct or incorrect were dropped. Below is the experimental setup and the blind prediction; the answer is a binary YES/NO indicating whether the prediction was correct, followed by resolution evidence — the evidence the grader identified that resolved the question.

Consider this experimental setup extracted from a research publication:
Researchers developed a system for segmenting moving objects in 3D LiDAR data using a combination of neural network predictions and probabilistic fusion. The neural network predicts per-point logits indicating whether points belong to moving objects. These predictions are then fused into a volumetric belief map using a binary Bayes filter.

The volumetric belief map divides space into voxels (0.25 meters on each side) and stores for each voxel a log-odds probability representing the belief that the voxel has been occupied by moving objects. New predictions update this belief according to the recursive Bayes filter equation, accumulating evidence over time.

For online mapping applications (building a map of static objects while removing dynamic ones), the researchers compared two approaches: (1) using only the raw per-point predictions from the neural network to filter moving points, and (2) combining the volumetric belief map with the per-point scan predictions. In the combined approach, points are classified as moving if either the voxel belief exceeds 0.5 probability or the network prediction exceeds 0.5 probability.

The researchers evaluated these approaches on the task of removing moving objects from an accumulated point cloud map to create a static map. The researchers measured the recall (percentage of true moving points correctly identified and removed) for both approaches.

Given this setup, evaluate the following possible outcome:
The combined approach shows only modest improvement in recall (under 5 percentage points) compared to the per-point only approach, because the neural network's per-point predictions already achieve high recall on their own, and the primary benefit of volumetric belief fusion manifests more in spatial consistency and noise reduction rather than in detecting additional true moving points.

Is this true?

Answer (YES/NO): YES